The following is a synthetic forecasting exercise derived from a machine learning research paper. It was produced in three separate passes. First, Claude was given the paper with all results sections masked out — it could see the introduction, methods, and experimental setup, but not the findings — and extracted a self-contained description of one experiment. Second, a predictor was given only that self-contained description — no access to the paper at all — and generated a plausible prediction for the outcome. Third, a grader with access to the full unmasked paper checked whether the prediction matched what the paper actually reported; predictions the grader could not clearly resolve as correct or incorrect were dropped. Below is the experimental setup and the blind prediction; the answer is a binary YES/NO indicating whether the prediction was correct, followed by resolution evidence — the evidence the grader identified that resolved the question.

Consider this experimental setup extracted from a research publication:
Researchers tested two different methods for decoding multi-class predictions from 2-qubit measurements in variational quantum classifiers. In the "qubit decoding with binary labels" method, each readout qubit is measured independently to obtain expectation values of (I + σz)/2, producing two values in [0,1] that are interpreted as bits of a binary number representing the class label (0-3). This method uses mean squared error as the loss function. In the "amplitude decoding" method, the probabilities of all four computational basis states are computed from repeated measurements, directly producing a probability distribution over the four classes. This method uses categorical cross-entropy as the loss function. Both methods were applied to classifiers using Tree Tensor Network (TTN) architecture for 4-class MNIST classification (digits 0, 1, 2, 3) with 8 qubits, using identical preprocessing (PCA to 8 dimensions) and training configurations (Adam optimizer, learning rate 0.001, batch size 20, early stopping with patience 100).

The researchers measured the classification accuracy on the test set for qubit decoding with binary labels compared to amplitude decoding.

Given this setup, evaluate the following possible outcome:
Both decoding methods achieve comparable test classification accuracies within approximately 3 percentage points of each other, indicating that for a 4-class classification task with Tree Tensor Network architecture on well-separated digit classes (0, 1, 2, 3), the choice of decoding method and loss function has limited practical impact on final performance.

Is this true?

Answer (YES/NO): NO